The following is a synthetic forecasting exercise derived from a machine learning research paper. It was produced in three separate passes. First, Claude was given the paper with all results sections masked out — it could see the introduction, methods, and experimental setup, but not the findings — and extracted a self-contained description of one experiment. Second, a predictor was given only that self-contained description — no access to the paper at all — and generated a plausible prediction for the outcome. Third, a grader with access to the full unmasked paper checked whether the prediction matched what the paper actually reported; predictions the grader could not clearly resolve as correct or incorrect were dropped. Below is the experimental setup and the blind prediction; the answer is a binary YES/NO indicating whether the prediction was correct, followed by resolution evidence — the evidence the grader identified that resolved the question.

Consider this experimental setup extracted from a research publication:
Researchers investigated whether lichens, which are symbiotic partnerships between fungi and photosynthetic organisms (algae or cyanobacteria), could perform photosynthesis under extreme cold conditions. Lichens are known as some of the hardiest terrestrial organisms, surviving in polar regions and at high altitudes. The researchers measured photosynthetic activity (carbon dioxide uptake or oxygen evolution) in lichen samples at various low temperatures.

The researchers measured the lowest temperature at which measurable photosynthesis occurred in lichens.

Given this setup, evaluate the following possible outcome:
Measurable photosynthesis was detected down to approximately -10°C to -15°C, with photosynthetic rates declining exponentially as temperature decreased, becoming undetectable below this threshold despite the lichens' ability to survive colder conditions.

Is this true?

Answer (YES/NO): NO